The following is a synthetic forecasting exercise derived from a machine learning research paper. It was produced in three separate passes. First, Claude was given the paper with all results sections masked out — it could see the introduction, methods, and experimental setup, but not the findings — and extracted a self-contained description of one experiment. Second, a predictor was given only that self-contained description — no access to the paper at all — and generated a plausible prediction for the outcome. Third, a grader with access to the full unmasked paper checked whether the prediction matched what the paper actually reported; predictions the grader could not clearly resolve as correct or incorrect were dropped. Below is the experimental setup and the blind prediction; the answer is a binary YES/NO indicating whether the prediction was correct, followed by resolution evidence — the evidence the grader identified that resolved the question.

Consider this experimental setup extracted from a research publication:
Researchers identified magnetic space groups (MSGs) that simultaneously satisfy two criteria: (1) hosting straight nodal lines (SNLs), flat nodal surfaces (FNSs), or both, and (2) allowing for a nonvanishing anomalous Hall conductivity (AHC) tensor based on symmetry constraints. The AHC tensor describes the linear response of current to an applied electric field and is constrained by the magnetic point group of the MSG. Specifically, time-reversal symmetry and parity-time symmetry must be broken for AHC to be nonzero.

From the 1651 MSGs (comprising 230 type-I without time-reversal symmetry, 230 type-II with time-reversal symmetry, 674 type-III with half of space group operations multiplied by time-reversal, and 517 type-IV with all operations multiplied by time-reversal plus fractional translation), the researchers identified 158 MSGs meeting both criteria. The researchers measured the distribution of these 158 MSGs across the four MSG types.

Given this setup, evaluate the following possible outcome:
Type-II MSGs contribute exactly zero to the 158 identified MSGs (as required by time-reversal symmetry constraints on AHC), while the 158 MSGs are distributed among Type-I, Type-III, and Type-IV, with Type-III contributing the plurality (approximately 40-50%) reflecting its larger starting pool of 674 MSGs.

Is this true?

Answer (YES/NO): NO